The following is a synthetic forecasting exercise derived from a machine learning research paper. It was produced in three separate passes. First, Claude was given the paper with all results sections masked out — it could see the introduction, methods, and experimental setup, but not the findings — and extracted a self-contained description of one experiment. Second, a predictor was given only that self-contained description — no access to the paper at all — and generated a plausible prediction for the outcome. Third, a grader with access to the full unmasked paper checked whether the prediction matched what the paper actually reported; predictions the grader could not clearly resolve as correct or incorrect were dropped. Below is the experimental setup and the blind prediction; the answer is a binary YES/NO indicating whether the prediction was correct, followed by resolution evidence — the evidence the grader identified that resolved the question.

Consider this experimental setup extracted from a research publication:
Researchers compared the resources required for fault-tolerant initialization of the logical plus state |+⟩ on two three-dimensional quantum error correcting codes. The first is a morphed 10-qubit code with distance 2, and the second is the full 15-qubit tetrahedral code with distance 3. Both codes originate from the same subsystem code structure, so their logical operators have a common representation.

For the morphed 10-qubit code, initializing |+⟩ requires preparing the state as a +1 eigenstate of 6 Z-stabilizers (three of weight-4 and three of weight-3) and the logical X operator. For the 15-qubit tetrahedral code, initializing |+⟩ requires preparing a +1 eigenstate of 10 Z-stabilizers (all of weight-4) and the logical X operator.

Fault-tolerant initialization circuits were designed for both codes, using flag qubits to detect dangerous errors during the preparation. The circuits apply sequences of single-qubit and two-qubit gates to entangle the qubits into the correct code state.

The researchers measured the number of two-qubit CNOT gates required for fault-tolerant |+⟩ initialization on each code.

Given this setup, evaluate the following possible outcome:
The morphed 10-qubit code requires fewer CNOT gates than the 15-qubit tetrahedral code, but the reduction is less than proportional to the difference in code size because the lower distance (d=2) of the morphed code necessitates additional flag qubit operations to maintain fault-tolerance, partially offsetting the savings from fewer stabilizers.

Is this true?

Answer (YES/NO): NO